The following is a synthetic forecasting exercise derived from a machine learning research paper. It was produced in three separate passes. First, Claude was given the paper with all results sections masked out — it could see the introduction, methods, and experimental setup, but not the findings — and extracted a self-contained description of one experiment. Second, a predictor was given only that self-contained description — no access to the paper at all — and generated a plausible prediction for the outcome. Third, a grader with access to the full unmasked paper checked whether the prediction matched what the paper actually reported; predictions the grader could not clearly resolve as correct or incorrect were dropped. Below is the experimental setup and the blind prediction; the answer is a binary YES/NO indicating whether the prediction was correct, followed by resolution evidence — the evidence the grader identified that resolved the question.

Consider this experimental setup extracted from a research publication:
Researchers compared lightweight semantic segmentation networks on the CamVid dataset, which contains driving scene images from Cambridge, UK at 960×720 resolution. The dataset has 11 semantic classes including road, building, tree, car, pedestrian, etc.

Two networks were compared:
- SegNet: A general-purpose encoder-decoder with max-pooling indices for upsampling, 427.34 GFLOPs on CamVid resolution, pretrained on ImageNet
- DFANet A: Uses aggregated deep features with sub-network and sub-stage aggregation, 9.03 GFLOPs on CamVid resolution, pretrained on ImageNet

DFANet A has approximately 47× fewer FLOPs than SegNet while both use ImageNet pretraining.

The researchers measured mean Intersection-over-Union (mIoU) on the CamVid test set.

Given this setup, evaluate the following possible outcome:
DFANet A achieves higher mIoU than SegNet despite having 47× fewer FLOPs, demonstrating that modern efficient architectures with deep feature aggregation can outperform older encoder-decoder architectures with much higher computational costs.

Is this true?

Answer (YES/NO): YES